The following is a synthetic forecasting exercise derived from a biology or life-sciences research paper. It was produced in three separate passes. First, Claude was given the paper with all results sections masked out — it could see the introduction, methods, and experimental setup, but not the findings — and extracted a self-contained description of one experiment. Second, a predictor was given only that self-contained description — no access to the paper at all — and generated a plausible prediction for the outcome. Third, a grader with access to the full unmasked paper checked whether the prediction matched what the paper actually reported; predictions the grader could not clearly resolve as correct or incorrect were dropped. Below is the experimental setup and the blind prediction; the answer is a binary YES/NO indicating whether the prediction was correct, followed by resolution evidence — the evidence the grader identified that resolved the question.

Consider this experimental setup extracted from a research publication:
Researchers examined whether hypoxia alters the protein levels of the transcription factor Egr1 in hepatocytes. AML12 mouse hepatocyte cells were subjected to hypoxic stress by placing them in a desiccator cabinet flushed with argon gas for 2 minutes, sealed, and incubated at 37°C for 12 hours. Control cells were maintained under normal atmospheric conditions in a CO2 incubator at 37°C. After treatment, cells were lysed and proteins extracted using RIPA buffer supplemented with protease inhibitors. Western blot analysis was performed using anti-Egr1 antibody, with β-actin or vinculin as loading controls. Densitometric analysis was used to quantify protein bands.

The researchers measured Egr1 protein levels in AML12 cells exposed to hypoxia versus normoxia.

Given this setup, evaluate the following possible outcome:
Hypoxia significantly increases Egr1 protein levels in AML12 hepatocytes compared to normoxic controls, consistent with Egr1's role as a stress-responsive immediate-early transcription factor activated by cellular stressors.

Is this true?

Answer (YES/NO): YES